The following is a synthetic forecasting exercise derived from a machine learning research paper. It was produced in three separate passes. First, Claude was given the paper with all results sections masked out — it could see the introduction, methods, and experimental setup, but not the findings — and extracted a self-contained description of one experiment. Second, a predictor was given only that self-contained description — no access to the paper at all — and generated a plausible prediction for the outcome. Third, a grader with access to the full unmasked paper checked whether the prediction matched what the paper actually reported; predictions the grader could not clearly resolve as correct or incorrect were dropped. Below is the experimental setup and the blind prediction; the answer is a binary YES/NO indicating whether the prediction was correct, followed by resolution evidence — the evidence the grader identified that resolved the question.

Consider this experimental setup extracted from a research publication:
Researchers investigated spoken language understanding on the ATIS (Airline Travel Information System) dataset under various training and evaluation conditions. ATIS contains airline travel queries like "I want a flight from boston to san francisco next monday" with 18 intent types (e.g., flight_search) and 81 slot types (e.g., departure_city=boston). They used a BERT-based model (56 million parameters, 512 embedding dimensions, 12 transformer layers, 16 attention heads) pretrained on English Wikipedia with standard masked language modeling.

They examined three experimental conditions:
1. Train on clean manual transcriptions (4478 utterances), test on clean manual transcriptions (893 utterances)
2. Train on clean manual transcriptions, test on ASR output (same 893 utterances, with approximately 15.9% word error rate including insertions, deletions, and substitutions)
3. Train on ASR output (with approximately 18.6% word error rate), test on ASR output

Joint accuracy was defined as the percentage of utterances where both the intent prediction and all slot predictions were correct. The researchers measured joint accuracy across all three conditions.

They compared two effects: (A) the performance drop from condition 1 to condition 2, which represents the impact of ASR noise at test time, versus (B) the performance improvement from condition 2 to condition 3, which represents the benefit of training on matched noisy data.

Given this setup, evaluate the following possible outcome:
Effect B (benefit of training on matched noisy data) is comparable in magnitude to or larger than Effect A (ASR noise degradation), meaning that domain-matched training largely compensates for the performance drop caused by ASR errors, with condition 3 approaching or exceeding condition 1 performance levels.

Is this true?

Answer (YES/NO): NO